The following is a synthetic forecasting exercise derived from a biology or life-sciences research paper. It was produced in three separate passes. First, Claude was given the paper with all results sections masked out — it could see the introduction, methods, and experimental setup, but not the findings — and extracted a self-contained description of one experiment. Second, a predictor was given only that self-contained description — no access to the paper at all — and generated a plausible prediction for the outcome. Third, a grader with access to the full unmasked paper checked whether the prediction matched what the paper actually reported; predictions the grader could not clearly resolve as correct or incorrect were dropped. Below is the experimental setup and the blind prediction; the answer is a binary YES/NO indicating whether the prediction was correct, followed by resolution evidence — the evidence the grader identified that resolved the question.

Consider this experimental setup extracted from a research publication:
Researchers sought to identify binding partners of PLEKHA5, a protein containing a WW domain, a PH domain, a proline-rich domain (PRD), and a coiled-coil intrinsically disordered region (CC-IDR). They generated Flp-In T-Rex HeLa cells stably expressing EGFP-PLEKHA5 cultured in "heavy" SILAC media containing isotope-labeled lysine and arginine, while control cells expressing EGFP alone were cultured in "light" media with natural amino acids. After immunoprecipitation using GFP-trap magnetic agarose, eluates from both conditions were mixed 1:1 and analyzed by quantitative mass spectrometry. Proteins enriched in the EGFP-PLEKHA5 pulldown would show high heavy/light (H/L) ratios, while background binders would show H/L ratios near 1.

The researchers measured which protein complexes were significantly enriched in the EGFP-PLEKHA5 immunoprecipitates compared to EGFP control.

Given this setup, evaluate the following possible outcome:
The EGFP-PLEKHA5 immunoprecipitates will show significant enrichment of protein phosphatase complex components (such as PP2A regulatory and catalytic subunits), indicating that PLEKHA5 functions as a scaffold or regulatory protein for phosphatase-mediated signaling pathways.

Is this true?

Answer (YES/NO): NO